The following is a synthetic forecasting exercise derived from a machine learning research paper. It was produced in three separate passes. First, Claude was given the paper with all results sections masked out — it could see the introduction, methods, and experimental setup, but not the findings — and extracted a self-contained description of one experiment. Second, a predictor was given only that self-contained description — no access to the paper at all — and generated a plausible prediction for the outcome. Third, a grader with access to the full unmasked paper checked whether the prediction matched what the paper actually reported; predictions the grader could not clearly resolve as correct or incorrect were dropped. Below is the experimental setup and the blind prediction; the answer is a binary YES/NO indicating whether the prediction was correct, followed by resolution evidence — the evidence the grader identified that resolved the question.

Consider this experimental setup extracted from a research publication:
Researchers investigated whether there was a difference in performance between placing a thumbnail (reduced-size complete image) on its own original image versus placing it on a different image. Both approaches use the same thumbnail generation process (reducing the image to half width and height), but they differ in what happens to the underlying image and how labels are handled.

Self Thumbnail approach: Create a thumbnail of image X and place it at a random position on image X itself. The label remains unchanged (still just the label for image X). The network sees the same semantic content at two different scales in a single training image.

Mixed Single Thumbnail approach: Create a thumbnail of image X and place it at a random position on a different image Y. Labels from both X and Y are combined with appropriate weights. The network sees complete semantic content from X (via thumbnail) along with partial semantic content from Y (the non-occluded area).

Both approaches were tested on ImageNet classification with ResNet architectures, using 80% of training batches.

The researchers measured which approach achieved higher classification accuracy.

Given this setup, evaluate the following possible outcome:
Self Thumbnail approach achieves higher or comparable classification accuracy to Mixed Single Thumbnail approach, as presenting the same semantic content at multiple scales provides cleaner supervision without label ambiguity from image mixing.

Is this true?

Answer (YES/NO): NO